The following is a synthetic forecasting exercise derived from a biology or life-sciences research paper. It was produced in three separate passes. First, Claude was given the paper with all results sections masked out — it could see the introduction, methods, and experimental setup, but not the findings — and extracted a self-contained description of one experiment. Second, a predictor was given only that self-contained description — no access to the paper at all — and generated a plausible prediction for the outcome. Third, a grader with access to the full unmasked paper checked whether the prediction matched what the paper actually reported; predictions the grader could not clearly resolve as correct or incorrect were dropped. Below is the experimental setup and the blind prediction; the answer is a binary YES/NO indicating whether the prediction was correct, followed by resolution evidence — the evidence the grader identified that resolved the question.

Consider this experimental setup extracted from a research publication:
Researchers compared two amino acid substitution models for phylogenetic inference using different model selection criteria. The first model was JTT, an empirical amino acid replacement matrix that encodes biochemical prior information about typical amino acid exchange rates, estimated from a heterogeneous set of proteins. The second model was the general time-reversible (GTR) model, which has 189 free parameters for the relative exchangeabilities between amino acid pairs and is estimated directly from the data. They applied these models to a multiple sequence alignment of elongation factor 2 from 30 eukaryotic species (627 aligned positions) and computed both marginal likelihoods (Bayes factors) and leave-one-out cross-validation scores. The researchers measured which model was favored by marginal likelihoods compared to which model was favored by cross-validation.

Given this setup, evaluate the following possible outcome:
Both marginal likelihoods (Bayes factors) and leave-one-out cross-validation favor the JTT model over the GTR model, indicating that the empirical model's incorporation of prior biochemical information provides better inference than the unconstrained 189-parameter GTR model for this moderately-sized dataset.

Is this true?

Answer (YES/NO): NO